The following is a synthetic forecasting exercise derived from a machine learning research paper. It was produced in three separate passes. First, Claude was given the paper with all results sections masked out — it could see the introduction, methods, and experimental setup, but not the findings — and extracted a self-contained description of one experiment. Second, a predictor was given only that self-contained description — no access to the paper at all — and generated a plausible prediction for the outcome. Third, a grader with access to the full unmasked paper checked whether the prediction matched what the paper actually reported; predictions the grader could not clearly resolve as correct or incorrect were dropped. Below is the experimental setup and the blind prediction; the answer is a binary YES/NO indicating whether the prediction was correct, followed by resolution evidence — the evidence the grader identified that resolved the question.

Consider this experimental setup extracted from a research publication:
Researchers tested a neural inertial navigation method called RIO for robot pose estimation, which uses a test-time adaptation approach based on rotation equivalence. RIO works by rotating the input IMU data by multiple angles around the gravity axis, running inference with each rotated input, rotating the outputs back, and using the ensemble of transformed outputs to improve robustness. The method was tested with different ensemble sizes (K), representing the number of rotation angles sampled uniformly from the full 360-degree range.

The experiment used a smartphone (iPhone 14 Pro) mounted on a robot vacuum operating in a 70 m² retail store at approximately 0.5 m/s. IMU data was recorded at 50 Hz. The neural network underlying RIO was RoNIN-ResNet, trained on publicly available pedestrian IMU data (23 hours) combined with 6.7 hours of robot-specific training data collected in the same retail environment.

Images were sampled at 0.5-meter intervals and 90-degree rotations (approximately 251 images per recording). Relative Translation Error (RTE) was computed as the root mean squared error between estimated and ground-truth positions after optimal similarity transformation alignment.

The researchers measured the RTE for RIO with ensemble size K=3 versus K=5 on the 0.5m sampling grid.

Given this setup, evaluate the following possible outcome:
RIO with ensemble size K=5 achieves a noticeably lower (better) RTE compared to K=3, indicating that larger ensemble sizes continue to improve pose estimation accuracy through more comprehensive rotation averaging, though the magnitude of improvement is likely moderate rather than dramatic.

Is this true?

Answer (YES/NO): NO